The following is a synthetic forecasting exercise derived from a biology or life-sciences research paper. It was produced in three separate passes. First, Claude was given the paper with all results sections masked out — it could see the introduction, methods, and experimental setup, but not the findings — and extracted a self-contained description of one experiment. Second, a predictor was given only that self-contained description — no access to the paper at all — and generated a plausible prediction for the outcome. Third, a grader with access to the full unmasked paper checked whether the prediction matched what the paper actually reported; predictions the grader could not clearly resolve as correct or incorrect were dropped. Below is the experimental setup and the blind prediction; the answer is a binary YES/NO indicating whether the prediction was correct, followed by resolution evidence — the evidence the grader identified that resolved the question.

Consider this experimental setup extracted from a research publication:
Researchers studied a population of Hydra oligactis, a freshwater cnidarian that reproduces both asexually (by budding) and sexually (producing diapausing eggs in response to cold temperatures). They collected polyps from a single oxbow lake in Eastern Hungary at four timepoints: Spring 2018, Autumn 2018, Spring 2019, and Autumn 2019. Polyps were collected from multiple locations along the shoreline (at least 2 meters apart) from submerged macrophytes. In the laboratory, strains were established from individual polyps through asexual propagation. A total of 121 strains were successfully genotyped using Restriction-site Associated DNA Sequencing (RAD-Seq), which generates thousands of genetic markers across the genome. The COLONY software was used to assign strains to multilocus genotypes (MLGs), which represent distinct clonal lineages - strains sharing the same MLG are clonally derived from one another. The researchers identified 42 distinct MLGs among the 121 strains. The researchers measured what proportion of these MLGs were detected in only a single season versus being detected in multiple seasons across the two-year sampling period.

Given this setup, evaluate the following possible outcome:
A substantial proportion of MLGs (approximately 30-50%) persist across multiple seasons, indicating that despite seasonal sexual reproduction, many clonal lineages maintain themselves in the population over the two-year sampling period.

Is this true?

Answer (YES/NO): NO